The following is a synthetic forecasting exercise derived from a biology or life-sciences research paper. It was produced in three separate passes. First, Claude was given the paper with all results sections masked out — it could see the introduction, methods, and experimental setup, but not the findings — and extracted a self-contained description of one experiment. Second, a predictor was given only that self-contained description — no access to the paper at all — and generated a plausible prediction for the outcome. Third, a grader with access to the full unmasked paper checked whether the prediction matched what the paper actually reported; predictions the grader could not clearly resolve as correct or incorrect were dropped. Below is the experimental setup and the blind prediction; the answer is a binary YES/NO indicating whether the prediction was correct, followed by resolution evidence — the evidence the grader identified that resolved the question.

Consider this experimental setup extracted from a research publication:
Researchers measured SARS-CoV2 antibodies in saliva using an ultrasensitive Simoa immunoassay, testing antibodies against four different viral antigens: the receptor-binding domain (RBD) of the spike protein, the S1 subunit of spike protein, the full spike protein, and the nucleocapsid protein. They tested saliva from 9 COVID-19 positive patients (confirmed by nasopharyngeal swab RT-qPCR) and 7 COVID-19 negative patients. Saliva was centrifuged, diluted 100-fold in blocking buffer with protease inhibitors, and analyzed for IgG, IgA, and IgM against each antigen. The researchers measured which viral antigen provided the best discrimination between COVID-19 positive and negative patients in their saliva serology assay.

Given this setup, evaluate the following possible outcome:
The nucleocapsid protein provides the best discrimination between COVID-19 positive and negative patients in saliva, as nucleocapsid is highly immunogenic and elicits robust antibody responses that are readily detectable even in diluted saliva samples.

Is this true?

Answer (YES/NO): NO